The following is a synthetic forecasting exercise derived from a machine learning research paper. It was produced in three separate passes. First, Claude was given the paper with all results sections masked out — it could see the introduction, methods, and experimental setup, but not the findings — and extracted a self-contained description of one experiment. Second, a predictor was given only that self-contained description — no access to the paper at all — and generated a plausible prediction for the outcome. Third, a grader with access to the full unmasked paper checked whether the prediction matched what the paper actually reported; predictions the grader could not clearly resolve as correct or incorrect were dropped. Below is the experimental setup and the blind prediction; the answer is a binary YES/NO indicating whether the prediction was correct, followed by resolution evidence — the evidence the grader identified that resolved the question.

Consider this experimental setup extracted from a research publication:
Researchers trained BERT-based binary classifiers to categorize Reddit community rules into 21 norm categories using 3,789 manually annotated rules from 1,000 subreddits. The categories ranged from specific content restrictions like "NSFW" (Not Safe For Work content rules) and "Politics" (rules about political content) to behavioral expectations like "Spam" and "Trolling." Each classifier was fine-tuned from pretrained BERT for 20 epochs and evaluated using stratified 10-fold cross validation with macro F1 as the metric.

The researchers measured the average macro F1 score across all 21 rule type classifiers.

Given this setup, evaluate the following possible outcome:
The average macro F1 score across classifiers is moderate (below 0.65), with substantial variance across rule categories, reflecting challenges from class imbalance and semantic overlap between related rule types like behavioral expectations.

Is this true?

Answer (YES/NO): NO